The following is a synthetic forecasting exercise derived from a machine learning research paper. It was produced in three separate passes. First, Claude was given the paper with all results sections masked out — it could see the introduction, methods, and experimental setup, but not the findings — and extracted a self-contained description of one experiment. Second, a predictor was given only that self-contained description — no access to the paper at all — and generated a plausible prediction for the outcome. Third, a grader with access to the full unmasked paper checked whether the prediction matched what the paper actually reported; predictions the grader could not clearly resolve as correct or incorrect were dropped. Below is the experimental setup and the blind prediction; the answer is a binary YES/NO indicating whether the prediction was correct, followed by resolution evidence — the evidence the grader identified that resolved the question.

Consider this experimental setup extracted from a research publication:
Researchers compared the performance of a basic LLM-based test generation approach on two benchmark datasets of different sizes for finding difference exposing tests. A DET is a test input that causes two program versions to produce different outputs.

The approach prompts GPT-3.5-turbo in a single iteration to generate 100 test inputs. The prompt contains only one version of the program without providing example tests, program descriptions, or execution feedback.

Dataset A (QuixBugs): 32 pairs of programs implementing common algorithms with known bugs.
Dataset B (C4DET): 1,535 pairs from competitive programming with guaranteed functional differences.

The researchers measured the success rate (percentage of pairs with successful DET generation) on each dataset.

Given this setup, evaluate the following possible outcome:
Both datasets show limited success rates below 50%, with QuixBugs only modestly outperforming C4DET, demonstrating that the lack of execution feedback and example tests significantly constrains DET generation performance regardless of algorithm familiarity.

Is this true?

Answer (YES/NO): NO